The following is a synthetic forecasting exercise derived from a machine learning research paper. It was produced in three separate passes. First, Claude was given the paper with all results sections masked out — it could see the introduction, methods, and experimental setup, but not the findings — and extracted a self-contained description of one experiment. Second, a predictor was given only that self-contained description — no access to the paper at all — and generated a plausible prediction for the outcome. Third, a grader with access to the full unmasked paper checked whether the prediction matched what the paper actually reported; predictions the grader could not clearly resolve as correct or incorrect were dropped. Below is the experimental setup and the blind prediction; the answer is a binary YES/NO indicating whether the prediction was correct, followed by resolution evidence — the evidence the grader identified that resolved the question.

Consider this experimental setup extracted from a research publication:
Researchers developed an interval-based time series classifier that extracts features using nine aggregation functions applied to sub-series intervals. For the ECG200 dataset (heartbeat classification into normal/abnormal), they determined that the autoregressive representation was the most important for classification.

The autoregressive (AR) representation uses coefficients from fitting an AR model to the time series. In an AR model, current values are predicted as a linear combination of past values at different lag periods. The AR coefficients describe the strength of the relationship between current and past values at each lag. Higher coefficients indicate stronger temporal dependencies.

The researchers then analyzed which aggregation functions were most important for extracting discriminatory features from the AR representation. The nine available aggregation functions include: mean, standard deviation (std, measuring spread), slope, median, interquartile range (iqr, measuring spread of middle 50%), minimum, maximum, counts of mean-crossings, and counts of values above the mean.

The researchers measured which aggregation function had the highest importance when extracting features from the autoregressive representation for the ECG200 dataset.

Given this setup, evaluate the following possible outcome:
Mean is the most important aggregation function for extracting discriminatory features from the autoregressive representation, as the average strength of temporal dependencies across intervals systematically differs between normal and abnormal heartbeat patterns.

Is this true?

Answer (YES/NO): NO